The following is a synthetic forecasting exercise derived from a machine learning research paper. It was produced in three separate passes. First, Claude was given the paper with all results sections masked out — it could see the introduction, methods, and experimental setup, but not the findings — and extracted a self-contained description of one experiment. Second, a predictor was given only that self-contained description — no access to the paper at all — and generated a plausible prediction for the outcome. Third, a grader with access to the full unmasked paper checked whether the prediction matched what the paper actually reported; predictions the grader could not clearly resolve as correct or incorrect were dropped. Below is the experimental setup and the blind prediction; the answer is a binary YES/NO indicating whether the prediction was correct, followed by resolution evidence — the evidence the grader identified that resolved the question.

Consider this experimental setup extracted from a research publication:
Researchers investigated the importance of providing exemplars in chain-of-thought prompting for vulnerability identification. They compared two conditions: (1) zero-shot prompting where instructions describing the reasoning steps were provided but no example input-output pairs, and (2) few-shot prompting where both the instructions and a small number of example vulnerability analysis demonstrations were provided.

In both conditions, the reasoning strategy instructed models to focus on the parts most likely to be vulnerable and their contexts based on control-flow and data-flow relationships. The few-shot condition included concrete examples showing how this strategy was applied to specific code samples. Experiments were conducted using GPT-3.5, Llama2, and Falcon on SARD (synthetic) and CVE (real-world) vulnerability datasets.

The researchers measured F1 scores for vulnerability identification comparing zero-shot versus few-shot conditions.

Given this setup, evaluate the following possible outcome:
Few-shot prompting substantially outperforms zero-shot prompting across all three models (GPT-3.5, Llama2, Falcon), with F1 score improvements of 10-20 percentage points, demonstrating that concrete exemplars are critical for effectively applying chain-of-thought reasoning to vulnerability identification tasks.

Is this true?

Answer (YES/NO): NO